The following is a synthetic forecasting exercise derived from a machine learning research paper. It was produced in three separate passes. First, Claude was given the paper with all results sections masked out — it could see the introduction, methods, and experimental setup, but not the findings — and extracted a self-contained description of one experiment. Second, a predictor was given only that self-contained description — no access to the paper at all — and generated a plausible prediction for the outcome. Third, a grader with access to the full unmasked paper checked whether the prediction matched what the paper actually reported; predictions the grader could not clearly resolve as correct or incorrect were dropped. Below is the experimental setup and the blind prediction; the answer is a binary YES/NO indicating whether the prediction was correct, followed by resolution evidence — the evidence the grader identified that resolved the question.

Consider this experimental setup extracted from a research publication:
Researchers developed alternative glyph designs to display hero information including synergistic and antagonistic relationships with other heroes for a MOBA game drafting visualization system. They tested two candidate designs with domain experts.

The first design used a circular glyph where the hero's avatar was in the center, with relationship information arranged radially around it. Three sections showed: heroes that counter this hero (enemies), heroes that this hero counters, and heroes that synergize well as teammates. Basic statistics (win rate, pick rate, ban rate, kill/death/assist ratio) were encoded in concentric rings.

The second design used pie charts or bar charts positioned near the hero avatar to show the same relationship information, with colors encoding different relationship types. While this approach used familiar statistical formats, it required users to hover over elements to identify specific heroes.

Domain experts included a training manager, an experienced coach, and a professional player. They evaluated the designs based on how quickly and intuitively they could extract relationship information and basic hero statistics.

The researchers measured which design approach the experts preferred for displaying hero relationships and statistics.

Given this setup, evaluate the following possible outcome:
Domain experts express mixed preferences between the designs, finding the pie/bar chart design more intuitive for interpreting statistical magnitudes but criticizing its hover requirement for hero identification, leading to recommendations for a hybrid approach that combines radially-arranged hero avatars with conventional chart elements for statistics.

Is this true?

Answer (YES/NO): NO